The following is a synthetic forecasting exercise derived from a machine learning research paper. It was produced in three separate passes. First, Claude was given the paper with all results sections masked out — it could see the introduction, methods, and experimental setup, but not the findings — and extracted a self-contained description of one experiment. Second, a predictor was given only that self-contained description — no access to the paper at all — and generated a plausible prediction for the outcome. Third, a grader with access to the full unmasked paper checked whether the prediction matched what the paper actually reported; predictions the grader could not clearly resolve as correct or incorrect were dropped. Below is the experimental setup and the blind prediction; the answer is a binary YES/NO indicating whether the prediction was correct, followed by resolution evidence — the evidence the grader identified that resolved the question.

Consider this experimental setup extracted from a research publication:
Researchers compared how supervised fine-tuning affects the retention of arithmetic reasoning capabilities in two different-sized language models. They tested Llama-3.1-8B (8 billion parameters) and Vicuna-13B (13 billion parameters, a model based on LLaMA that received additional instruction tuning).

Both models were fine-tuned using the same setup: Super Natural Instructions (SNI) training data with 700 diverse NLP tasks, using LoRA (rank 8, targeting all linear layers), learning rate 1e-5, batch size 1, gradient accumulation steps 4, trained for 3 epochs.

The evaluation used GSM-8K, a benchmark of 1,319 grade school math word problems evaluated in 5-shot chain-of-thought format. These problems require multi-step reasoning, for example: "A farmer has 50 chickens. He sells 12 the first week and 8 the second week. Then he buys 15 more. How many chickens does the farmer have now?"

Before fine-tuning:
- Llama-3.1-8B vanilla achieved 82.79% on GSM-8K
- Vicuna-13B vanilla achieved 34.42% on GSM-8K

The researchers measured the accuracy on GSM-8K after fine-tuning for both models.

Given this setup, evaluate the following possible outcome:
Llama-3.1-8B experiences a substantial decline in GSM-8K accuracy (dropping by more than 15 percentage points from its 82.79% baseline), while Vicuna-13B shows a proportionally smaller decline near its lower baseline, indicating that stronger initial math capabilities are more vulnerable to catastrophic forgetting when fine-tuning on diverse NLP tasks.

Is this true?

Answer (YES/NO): YES